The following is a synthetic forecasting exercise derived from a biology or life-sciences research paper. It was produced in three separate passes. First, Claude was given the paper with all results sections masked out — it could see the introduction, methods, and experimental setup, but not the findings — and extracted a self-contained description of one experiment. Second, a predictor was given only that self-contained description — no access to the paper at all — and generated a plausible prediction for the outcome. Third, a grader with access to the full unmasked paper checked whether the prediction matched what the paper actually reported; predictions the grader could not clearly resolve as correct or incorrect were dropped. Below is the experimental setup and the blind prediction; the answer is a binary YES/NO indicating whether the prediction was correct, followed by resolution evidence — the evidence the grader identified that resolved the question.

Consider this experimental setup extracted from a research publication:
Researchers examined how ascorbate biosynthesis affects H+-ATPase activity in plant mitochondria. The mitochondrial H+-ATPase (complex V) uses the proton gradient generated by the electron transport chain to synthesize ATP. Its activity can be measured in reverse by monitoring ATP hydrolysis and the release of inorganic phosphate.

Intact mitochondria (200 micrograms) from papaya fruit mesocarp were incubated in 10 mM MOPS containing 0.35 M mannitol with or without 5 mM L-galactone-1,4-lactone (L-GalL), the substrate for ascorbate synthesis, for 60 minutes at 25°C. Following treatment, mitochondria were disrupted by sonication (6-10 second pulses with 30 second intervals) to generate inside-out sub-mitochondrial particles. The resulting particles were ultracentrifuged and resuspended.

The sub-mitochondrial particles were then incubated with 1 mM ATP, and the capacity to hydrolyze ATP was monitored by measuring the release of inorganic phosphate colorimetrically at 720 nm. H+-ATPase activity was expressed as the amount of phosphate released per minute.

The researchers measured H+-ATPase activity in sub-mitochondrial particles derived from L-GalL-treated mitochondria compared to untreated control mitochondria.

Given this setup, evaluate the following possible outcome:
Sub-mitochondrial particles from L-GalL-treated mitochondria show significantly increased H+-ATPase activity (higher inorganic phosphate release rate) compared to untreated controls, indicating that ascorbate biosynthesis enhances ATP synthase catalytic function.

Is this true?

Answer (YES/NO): YES